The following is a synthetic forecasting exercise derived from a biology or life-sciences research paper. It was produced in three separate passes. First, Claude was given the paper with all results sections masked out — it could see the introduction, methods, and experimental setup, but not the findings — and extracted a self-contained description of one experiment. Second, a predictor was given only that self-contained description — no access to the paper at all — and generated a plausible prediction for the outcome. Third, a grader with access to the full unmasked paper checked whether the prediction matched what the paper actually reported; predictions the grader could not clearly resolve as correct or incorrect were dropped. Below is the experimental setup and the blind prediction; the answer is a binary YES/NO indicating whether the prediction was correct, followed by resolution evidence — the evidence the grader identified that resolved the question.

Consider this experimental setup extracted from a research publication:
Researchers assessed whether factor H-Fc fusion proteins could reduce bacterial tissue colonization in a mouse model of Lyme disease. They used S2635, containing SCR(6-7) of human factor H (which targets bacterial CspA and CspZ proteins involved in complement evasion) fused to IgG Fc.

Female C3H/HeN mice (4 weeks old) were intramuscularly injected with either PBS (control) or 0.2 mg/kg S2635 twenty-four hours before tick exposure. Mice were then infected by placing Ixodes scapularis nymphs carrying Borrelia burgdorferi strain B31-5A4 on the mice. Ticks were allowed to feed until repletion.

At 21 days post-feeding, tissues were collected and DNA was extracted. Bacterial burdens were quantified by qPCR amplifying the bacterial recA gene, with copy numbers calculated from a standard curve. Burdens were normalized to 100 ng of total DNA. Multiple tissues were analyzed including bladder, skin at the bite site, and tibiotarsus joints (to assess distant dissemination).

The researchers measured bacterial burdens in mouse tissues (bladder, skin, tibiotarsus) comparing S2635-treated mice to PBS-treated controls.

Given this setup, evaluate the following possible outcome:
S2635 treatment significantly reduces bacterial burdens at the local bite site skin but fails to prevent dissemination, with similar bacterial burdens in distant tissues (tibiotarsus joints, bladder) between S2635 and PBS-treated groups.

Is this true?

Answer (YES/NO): NO